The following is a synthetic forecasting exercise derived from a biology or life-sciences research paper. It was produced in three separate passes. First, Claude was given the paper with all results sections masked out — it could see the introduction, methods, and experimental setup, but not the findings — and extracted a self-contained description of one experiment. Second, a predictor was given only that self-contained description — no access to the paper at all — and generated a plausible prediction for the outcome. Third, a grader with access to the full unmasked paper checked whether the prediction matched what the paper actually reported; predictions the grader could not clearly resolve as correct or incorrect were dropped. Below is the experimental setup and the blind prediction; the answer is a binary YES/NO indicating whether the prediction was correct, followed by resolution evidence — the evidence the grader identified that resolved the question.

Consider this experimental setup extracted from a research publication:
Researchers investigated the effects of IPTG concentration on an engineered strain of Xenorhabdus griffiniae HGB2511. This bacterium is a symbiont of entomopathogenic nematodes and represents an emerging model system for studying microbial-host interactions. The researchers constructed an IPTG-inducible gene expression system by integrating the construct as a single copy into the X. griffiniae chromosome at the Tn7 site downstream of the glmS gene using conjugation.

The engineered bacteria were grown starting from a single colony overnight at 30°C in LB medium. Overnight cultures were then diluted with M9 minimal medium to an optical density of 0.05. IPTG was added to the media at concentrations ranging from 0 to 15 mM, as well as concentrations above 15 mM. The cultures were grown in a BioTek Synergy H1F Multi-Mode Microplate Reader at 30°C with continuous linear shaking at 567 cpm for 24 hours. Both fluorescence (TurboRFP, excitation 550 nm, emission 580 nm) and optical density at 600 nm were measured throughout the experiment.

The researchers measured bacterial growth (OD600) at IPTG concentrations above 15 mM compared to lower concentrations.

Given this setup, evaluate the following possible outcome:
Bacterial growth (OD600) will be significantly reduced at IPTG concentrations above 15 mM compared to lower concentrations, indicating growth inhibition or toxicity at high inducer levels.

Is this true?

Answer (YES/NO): YES